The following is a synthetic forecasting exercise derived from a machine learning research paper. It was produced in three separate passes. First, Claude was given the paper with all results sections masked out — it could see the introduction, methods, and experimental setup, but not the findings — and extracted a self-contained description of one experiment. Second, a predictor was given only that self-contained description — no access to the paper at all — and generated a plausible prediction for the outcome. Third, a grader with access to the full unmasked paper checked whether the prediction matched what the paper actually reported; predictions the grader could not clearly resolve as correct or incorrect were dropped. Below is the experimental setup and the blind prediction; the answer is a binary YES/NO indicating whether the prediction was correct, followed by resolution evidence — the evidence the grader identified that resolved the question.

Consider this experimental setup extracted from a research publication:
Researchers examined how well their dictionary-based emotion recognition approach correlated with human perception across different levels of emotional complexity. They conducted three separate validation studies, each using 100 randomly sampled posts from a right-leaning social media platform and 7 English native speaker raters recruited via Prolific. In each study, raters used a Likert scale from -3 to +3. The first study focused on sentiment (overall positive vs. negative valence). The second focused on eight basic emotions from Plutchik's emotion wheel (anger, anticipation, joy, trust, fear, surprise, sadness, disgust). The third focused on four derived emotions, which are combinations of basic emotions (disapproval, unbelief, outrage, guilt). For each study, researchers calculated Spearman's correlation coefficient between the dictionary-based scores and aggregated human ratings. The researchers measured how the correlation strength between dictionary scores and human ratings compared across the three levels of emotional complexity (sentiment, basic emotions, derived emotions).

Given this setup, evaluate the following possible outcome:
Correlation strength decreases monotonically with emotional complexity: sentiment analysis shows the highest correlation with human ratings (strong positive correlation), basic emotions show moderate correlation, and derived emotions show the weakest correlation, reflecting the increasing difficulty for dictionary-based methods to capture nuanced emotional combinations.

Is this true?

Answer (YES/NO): NO